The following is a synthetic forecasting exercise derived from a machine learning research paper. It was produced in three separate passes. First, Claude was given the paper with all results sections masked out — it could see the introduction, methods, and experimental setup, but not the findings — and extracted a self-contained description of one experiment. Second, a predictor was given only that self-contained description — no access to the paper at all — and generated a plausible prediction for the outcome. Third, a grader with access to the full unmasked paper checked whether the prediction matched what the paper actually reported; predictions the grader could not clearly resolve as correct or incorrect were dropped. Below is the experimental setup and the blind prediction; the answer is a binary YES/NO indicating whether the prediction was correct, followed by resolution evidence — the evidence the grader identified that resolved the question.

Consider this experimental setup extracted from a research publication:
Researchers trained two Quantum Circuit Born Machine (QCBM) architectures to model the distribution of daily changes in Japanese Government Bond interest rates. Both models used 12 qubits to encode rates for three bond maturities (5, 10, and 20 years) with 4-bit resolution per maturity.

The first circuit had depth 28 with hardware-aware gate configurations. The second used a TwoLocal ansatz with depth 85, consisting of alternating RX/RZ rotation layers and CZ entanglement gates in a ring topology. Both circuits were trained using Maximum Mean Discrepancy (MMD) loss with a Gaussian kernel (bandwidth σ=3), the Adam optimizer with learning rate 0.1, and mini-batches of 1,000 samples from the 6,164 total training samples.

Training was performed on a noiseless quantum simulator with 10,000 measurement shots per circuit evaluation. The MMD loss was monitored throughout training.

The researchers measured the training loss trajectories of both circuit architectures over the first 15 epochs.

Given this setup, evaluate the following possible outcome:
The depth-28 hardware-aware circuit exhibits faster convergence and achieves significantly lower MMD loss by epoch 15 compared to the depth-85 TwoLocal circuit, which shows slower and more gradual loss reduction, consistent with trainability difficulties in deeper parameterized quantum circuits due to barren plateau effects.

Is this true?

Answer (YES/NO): NO